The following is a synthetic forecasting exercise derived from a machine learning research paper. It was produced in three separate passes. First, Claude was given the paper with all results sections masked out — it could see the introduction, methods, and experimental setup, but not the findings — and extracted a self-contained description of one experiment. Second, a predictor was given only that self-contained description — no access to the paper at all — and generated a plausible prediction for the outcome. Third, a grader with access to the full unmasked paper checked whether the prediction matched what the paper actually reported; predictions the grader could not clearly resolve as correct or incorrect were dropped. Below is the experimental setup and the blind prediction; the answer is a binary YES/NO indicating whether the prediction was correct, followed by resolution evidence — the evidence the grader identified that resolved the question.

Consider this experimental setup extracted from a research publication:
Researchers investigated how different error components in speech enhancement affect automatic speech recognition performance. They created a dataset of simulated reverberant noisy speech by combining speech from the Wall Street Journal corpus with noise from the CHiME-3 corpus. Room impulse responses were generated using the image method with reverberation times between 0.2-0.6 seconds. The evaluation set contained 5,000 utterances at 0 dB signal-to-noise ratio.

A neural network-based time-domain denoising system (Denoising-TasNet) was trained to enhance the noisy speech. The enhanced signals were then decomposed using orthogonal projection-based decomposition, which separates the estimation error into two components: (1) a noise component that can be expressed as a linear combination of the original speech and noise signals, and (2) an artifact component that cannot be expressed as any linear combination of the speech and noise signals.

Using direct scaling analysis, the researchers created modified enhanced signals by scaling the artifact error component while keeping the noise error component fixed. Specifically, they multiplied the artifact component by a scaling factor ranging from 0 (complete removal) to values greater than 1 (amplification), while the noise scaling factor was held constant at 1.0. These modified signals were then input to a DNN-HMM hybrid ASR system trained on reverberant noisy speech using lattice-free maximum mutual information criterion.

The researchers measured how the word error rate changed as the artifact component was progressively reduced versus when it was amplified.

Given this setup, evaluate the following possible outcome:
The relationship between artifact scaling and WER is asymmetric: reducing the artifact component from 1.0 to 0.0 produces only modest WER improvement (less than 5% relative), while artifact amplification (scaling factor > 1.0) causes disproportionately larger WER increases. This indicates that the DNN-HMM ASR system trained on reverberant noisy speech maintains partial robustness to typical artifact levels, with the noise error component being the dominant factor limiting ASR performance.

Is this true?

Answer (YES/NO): NO